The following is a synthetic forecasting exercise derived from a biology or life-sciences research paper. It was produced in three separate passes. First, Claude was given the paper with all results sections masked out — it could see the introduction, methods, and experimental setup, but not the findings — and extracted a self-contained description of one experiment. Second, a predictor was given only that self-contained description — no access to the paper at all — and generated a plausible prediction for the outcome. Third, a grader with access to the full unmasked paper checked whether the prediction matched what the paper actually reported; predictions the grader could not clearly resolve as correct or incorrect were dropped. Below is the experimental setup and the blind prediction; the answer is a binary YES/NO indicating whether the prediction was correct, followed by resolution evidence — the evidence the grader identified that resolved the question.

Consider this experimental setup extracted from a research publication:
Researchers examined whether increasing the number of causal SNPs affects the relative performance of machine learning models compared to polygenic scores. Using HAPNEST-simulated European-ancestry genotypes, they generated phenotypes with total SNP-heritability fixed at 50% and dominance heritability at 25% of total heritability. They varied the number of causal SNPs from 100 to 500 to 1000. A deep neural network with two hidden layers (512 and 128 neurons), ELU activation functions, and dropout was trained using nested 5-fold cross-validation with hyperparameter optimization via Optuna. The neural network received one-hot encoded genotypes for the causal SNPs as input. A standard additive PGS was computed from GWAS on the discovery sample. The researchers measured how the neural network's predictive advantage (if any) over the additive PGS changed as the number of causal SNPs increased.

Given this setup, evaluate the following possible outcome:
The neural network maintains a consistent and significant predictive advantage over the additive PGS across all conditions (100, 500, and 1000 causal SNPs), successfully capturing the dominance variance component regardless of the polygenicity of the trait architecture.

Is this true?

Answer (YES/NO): NO